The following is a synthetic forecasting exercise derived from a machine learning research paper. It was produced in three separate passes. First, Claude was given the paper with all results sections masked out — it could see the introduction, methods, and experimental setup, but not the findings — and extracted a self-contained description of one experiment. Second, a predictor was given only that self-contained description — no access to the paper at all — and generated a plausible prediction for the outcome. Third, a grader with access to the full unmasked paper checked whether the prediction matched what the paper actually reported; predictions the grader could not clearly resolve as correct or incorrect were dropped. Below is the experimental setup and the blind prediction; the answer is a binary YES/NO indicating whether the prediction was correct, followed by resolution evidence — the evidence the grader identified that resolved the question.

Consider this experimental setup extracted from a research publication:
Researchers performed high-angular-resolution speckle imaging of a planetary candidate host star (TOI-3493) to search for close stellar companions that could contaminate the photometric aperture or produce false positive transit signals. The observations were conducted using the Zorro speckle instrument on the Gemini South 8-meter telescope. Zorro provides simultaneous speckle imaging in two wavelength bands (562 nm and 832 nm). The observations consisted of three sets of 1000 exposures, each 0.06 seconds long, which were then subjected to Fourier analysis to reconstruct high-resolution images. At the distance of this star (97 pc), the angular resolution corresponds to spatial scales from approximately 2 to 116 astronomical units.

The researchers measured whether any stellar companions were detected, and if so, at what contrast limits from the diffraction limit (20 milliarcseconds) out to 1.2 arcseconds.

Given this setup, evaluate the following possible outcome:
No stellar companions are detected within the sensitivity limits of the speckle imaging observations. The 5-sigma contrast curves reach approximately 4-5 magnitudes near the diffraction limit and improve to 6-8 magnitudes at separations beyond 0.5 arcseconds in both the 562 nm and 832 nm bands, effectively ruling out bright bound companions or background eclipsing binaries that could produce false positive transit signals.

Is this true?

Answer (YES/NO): YES